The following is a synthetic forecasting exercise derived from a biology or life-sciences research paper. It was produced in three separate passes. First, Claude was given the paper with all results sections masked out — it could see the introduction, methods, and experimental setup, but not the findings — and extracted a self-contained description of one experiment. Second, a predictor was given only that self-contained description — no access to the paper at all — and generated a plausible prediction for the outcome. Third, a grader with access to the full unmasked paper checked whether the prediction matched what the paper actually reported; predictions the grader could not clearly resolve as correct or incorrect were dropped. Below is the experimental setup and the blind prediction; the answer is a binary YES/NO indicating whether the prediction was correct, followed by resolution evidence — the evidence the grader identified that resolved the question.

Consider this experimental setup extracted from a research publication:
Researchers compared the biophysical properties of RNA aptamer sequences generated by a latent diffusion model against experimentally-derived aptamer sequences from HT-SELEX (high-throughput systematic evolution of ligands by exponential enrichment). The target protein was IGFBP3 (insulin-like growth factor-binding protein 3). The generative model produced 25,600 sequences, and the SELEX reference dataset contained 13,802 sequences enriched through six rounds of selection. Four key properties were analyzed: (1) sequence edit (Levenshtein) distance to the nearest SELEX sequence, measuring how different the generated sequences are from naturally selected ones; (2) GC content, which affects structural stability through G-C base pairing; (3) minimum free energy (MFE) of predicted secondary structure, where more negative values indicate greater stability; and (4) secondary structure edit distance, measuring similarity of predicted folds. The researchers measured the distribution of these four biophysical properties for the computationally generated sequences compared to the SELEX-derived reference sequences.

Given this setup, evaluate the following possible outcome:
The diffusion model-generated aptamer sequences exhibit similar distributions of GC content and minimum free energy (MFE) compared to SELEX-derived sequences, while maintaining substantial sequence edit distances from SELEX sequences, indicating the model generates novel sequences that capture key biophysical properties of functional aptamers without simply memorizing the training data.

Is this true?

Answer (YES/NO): NO